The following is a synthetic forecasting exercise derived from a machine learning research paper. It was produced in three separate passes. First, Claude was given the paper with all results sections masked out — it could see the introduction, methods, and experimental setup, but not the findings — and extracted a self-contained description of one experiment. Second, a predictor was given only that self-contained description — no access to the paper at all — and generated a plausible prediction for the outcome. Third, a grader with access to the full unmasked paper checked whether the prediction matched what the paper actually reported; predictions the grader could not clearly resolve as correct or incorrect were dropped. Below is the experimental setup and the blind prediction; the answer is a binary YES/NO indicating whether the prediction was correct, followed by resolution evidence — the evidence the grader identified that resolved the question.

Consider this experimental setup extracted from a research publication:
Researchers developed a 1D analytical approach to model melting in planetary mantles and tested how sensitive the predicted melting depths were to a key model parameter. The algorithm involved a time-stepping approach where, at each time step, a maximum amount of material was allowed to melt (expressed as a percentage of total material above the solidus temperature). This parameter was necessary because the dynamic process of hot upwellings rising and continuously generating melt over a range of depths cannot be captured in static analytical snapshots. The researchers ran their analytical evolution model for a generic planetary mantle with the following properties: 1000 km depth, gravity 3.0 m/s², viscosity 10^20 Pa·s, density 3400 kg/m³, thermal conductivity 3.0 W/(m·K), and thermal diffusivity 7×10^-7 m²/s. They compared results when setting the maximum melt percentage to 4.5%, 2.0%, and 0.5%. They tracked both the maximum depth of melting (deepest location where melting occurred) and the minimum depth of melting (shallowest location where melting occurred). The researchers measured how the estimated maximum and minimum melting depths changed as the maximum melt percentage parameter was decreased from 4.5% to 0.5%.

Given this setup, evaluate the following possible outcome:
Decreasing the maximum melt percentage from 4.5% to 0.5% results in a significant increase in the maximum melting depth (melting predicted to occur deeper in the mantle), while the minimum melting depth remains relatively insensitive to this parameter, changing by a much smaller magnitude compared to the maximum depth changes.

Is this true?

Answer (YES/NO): NO